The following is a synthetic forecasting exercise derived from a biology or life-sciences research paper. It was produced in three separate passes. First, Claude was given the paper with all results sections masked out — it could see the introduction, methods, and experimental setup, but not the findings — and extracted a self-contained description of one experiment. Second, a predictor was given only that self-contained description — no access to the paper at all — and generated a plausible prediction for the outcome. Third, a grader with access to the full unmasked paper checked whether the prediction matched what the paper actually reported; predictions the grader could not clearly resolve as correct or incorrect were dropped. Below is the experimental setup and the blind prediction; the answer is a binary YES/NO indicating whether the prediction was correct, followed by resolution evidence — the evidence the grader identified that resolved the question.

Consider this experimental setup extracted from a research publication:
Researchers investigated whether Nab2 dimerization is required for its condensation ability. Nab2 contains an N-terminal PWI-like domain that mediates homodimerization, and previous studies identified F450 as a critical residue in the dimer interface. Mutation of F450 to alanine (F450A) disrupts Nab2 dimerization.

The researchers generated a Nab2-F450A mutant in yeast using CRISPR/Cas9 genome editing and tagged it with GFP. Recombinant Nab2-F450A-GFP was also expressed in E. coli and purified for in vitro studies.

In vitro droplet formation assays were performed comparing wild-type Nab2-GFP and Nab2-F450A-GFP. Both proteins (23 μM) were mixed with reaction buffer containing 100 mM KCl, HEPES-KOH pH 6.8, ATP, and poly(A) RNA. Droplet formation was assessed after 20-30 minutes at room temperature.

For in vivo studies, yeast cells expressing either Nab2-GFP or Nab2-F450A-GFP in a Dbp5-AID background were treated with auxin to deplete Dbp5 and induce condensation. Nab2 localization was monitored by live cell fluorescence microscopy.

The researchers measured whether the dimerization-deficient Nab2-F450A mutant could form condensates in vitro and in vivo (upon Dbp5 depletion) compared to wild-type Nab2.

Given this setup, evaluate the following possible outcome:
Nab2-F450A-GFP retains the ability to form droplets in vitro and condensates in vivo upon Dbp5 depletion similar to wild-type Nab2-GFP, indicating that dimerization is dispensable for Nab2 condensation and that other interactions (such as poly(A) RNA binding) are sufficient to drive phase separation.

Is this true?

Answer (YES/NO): NO